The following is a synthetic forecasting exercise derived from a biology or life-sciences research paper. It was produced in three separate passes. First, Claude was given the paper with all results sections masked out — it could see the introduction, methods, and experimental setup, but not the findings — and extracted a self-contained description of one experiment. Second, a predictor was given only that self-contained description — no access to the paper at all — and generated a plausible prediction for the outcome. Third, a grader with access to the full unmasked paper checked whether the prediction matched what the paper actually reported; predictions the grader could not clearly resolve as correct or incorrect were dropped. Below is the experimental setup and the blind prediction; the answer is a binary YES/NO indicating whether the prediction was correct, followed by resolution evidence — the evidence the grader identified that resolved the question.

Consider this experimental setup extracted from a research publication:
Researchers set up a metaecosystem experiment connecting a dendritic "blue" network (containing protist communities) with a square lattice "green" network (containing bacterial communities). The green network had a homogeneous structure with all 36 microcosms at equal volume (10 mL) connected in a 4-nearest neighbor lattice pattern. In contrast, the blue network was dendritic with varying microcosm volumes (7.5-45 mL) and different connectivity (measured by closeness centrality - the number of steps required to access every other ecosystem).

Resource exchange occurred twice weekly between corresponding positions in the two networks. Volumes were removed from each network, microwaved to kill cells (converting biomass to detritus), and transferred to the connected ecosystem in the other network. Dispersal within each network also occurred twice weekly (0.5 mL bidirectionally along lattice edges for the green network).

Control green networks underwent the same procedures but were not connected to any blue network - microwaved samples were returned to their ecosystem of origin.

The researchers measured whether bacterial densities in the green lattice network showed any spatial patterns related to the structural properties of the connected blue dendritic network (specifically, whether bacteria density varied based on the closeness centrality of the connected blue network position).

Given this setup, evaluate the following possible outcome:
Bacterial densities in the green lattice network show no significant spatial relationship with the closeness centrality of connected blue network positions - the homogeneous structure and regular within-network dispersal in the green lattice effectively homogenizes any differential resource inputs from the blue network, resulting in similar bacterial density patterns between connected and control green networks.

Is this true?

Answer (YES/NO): NO